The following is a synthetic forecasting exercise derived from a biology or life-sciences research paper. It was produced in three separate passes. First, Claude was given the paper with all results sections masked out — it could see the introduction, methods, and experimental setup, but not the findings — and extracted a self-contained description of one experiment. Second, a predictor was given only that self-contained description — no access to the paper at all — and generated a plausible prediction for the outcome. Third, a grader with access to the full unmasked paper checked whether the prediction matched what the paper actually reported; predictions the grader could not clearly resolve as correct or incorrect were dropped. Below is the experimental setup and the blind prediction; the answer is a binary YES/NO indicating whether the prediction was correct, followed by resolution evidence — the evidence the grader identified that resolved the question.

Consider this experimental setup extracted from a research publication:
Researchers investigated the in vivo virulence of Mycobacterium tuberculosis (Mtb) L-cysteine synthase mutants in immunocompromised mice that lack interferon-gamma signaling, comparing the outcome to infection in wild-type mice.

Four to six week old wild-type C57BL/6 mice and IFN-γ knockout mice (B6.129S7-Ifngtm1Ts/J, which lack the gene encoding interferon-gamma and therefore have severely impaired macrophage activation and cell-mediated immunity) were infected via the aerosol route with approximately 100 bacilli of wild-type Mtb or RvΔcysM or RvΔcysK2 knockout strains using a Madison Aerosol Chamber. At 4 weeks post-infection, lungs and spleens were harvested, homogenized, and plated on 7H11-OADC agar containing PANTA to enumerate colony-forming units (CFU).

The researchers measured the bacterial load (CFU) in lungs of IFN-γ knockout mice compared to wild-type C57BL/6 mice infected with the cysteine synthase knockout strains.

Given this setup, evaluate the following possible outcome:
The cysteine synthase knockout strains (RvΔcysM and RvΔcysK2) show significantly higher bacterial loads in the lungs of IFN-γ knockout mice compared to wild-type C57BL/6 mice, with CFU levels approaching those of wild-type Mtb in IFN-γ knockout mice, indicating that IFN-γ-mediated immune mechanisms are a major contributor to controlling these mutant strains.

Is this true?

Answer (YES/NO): NO